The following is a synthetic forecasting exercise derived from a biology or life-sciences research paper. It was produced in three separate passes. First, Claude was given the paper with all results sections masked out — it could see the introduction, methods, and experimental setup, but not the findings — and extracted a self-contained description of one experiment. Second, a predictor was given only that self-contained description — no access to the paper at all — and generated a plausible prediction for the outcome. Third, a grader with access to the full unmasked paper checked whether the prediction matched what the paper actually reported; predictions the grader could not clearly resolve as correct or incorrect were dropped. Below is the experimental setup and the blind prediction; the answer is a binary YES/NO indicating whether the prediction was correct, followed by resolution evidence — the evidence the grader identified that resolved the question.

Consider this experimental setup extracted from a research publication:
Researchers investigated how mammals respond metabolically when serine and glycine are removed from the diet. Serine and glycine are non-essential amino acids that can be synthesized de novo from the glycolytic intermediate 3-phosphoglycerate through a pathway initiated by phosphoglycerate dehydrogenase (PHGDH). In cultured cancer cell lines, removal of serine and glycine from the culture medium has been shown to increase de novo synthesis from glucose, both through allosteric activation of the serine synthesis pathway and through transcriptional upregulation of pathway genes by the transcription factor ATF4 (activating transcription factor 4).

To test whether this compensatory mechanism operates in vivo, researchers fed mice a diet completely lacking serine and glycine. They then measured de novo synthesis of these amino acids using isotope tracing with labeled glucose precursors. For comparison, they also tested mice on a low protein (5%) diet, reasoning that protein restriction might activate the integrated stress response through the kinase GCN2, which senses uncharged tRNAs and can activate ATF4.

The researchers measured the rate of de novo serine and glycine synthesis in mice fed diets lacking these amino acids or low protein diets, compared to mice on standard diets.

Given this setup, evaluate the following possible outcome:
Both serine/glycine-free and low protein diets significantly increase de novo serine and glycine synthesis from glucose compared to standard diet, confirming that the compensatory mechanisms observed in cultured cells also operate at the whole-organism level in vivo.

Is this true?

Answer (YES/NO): NO